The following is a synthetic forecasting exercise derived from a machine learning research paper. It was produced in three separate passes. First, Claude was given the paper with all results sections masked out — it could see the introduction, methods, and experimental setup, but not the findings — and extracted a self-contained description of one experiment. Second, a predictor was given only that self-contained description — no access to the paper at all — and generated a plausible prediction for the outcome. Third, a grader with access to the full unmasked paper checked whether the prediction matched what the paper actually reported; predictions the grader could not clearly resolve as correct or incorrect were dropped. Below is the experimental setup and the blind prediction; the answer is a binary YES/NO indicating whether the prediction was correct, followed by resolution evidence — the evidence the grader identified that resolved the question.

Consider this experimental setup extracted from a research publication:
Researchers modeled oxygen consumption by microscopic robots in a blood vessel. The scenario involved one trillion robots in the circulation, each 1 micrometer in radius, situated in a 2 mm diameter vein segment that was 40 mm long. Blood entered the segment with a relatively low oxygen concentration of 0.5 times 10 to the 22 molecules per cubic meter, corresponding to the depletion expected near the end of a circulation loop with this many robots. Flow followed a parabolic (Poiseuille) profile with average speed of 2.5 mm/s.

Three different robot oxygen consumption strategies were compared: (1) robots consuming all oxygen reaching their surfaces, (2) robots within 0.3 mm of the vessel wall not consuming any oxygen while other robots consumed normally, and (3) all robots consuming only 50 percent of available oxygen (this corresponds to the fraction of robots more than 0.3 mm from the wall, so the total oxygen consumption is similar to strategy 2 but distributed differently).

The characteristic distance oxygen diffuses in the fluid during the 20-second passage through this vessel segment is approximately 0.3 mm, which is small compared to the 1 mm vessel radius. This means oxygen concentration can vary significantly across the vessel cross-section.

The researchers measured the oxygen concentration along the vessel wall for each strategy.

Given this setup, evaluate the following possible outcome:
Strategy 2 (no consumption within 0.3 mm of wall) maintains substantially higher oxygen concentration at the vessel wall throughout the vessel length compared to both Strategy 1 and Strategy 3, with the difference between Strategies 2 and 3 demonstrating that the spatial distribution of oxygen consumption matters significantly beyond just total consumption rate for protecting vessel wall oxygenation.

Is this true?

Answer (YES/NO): YES